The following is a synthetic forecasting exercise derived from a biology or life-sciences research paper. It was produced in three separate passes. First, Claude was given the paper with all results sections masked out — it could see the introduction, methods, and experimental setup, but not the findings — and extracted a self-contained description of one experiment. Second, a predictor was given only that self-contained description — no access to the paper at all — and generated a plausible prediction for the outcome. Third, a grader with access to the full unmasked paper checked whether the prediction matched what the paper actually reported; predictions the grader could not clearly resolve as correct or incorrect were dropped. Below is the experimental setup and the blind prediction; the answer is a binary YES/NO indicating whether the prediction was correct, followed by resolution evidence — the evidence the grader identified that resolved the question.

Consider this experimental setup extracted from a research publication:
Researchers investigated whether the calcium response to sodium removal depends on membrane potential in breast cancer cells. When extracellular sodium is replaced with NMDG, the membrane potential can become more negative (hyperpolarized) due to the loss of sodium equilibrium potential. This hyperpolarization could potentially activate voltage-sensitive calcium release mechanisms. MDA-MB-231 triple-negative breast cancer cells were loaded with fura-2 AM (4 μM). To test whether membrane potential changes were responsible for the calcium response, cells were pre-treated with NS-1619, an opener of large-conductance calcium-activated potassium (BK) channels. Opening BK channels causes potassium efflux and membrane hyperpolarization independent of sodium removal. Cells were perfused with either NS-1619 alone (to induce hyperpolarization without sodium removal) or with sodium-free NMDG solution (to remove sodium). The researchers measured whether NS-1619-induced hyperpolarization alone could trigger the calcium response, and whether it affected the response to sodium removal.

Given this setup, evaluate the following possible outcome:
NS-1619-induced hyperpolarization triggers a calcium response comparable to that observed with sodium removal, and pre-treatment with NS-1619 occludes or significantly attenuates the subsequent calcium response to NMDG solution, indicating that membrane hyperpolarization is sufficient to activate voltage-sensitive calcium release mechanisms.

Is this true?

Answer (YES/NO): NO